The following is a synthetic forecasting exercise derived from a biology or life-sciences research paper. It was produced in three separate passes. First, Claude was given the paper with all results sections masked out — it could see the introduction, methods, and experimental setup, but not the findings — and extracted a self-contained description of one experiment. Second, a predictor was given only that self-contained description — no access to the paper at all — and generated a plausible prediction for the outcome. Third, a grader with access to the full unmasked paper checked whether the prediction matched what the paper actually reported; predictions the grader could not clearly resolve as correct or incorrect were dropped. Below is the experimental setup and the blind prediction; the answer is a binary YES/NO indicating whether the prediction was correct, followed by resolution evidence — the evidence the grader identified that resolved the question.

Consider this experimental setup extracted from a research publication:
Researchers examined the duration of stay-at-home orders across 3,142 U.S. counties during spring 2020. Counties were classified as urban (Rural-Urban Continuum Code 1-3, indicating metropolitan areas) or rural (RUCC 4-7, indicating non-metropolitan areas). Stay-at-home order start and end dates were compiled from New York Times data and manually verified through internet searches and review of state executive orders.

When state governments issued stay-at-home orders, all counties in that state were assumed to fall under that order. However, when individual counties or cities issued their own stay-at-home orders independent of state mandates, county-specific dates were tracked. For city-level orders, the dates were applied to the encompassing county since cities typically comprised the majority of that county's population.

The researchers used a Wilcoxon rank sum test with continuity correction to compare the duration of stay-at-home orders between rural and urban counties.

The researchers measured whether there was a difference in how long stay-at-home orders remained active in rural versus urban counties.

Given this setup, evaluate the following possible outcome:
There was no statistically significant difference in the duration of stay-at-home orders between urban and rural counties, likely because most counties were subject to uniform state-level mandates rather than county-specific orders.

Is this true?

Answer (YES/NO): NO